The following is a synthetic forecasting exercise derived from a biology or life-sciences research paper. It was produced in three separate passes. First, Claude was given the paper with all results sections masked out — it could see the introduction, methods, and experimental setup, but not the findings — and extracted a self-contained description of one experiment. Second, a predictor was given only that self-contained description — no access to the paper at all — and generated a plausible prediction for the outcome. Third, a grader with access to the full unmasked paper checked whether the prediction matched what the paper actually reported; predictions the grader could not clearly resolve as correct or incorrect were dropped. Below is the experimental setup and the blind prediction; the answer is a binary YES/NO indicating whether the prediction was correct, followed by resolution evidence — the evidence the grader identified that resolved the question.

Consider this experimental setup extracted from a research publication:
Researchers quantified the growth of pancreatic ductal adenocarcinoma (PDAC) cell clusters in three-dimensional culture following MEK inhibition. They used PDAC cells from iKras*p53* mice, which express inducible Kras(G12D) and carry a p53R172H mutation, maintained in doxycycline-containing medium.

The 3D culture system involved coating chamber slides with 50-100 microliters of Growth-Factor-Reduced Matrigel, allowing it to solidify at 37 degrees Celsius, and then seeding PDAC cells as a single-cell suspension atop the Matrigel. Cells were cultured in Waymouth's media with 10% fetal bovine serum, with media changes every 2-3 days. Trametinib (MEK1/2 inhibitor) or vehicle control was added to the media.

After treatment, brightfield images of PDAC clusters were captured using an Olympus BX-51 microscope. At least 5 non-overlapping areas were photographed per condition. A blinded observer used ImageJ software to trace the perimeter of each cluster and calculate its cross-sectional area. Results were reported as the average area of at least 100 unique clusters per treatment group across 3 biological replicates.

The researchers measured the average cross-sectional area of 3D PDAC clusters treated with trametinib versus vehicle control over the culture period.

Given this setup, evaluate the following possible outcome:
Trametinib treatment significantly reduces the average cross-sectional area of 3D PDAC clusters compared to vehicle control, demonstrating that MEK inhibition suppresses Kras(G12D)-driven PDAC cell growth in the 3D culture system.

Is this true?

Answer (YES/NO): YES